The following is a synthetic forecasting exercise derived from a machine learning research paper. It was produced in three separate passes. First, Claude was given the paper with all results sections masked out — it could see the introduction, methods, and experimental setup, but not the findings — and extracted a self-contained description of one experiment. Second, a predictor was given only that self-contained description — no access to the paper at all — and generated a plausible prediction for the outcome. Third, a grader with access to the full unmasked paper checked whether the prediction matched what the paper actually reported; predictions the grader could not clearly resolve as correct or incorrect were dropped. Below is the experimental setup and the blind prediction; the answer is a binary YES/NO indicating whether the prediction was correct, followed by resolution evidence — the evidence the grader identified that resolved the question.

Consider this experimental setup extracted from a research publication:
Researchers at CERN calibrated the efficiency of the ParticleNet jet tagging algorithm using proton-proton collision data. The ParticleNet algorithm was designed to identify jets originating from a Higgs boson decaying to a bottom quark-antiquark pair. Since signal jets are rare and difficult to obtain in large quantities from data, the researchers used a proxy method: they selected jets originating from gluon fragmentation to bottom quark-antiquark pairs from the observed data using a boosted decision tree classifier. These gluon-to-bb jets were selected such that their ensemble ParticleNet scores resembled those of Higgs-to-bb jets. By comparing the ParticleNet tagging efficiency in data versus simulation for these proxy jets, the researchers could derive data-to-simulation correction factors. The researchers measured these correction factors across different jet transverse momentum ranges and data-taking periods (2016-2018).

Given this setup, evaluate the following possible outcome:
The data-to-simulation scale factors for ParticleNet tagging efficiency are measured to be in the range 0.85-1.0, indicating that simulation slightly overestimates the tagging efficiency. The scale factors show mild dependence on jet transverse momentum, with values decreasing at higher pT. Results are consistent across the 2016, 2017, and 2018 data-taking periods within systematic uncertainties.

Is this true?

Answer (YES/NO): NO